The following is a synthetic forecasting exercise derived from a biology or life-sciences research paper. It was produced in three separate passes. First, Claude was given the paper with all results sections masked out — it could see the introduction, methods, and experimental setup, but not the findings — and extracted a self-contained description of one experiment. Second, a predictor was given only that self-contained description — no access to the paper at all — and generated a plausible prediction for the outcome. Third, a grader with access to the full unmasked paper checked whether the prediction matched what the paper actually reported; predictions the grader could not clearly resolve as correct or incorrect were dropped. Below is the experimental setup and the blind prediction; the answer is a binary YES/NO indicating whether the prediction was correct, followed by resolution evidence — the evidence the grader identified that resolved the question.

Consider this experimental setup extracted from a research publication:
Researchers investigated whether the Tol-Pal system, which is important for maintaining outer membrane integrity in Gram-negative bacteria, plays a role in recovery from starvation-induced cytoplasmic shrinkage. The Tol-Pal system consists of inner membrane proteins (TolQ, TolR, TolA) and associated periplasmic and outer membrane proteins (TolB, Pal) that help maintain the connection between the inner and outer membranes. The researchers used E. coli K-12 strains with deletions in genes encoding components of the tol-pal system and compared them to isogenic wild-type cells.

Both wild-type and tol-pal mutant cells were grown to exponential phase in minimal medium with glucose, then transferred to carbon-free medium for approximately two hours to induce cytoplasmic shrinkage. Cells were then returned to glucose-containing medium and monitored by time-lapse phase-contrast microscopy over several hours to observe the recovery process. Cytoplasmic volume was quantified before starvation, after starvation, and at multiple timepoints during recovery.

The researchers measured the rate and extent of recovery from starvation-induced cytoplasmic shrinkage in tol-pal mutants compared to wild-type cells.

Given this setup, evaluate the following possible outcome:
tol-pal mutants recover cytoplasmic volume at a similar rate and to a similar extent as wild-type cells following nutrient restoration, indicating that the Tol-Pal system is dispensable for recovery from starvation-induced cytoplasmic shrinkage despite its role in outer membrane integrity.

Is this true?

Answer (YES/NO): NO